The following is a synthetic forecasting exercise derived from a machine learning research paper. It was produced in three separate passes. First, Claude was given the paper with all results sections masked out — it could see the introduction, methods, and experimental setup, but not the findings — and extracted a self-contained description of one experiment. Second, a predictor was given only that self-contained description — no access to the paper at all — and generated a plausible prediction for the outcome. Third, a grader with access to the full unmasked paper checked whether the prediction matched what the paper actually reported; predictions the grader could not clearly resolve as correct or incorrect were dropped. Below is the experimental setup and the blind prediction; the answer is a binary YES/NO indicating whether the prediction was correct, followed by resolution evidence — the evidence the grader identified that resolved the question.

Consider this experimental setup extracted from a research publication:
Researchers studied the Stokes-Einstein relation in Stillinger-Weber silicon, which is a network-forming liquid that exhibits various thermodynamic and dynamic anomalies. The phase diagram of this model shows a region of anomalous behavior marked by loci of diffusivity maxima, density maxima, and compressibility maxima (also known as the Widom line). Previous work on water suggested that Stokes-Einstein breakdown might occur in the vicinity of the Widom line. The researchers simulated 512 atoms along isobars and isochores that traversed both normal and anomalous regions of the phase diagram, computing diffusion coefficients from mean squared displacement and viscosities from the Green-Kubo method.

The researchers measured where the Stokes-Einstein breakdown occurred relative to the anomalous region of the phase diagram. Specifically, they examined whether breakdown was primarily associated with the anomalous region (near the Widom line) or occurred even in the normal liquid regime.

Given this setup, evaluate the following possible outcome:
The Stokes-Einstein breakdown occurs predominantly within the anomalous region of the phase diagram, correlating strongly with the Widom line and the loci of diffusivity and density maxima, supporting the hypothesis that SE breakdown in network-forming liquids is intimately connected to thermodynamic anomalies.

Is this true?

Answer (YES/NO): NO